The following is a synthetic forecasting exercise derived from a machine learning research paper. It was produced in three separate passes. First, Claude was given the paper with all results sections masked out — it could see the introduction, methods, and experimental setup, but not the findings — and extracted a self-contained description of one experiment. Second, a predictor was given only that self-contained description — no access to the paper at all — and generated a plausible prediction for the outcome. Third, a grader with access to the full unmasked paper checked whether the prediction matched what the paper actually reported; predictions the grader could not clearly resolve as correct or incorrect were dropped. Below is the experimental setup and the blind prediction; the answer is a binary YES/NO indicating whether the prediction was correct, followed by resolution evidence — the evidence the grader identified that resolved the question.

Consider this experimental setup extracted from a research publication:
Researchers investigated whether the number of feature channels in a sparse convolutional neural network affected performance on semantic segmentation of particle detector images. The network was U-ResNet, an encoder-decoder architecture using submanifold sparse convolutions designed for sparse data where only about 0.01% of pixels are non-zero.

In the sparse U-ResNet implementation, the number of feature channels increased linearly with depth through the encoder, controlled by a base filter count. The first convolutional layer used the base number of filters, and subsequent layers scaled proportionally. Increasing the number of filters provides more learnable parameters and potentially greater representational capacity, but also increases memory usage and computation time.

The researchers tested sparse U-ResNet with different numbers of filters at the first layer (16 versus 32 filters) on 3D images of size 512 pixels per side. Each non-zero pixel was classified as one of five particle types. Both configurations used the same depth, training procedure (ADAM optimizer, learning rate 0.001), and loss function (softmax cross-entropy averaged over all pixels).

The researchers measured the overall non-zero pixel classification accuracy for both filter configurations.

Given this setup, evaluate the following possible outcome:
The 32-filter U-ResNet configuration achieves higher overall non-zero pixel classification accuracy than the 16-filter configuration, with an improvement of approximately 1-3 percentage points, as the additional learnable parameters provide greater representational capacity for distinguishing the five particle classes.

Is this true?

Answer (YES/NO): NO